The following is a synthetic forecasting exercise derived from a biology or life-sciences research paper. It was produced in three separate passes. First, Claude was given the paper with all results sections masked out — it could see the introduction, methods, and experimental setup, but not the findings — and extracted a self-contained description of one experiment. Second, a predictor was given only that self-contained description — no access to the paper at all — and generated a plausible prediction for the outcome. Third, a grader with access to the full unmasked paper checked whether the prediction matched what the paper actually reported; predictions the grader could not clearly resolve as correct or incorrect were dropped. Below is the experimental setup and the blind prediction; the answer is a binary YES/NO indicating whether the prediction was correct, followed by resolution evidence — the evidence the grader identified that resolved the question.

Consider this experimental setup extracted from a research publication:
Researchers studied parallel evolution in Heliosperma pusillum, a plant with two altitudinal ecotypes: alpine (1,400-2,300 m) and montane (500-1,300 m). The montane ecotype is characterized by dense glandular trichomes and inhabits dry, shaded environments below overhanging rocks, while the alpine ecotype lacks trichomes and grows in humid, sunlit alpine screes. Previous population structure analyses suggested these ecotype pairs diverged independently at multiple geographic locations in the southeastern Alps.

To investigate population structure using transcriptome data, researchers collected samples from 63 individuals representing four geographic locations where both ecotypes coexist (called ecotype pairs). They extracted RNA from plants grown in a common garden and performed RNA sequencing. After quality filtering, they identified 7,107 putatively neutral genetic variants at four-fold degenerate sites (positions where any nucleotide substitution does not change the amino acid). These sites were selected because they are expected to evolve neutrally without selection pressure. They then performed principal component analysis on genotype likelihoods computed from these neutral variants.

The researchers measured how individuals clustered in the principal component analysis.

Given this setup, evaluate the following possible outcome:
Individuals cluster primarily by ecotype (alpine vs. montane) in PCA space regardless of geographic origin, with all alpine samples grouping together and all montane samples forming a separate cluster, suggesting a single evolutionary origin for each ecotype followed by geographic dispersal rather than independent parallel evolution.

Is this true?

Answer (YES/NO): NO